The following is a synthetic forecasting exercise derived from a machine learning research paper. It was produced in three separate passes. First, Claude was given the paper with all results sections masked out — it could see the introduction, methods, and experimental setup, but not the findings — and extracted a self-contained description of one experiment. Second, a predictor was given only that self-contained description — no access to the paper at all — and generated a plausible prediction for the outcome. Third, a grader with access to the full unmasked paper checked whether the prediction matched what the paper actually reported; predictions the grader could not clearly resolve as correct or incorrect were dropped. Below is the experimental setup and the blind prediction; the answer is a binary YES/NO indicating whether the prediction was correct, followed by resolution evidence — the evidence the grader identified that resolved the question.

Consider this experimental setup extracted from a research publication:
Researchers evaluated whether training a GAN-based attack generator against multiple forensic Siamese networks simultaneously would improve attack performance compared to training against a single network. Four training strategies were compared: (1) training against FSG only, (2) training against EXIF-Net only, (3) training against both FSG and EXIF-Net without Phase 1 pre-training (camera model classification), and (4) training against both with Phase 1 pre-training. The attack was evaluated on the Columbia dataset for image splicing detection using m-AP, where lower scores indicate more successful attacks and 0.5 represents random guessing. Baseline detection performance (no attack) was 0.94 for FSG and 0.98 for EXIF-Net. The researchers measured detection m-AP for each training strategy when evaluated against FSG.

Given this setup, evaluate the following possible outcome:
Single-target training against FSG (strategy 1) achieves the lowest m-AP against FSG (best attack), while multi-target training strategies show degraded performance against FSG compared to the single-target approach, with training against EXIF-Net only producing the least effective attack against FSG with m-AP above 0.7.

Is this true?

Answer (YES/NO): NO